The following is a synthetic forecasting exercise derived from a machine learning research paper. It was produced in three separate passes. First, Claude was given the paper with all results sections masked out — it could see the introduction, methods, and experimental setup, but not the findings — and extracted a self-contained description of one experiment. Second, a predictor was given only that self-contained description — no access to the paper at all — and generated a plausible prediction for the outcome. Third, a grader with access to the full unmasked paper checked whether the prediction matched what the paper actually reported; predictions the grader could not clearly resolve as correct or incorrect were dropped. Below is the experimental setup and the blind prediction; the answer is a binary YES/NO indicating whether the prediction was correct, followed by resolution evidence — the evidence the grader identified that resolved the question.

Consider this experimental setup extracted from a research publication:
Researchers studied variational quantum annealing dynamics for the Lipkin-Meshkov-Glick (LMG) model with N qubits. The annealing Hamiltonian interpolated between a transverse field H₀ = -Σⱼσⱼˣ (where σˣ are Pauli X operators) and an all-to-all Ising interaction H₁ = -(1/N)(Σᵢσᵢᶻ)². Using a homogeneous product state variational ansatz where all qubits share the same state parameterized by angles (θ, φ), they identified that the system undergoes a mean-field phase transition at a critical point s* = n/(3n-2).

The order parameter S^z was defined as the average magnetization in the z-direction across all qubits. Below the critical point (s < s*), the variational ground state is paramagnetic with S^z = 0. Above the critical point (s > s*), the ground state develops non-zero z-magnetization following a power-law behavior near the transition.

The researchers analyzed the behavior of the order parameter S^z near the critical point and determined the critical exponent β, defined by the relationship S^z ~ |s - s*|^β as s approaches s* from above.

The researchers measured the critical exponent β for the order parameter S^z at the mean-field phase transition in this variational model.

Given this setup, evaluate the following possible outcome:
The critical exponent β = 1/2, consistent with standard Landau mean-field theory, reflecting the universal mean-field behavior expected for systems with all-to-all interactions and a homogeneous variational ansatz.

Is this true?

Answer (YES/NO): YES